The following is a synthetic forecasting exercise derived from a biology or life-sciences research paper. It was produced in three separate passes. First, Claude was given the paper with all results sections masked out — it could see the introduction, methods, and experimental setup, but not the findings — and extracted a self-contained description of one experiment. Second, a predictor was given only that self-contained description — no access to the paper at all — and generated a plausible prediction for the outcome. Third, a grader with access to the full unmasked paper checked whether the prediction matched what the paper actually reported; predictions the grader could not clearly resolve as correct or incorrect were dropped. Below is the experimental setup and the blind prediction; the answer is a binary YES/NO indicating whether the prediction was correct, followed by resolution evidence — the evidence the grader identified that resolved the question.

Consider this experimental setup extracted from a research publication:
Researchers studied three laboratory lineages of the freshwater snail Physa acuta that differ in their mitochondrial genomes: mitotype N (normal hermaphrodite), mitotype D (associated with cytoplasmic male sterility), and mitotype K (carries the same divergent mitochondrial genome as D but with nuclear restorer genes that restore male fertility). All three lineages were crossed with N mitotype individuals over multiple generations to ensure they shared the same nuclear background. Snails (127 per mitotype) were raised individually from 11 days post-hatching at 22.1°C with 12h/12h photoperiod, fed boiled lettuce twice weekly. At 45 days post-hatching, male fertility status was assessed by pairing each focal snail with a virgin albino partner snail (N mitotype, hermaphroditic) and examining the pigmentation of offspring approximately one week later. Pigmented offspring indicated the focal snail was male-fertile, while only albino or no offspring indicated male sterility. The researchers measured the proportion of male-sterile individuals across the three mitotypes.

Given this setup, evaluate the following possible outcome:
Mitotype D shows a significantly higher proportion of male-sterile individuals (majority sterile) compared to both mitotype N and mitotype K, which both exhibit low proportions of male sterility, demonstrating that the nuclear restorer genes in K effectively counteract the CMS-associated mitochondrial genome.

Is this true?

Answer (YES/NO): YES